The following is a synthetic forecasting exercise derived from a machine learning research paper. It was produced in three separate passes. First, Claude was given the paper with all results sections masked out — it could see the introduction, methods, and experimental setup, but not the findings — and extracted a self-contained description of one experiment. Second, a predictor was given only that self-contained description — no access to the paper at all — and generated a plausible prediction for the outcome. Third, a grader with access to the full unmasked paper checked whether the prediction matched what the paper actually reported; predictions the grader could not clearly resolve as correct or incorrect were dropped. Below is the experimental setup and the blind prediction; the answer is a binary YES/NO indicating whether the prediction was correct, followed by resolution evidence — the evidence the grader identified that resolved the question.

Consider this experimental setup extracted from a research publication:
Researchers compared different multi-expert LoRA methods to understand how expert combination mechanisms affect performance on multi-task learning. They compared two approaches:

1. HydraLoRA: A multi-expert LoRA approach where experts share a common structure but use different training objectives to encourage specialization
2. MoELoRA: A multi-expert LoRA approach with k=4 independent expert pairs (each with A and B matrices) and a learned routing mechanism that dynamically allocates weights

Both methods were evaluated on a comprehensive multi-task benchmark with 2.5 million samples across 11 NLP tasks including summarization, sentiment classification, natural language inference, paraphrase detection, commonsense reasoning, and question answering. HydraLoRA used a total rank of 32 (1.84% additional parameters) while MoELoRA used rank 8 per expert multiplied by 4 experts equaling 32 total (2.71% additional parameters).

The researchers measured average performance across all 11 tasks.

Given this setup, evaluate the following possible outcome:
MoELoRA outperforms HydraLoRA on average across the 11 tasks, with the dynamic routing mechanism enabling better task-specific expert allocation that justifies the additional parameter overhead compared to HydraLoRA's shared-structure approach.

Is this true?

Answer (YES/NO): NO